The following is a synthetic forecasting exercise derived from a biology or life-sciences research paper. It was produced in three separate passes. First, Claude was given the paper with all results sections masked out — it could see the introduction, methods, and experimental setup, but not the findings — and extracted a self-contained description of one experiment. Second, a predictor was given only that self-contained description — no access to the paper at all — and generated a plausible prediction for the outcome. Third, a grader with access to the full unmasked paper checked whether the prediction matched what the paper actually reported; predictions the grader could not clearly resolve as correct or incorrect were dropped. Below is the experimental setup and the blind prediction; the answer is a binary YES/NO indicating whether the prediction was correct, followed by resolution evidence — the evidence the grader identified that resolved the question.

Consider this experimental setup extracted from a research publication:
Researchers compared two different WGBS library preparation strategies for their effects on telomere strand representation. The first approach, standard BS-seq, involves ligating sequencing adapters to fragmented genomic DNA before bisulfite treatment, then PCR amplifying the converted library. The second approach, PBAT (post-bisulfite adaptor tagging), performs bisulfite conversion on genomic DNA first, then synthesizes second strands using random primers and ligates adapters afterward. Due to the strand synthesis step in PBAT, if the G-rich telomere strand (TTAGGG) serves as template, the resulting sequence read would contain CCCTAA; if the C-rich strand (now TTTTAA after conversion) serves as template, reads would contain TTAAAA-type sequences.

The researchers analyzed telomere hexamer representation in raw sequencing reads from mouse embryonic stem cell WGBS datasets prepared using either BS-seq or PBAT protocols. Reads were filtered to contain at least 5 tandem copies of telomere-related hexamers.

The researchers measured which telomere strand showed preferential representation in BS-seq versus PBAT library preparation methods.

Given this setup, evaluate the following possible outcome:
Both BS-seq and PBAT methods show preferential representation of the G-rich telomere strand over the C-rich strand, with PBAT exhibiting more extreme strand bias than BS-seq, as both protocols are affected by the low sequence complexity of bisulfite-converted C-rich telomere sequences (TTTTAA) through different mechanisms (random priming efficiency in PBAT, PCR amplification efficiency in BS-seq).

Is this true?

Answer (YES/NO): NO